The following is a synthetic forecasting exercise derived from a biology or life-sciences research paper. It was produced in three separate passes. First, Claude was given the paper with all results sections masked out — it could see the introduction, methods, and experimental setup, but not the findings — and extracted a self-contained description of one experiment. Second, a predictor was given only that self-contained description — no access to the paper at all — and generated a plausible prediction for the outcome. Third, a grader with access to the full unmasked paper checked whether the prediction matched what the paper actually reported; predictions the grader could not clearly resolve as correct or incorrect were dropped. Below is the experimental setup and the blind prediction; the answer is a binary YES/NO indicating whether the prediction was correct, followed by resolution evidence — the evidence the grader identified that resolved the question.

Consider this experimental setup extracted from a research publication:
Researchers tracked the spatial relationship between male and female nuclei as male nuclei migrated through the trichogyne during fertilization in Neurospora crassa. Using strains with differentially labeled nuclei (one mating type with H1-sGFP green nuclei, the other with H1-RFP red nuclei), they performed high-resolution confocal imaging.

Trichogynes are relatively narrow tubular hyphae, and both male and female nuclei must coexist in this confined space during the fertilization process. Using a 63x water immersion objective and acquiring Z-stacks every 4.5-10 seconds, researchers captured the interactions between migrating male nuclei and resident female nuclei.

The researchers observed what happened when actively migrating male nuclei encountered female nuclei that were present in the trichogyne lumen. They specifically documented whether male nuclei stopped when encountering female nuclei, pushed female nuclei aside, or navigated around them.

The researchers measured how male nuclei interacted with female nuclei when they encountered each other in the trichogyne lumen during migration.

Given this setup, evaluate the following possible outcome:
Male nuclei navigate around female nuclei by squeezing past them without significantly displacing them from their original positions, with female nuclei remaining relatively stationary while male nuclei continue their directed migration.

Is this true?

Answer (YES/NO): YES